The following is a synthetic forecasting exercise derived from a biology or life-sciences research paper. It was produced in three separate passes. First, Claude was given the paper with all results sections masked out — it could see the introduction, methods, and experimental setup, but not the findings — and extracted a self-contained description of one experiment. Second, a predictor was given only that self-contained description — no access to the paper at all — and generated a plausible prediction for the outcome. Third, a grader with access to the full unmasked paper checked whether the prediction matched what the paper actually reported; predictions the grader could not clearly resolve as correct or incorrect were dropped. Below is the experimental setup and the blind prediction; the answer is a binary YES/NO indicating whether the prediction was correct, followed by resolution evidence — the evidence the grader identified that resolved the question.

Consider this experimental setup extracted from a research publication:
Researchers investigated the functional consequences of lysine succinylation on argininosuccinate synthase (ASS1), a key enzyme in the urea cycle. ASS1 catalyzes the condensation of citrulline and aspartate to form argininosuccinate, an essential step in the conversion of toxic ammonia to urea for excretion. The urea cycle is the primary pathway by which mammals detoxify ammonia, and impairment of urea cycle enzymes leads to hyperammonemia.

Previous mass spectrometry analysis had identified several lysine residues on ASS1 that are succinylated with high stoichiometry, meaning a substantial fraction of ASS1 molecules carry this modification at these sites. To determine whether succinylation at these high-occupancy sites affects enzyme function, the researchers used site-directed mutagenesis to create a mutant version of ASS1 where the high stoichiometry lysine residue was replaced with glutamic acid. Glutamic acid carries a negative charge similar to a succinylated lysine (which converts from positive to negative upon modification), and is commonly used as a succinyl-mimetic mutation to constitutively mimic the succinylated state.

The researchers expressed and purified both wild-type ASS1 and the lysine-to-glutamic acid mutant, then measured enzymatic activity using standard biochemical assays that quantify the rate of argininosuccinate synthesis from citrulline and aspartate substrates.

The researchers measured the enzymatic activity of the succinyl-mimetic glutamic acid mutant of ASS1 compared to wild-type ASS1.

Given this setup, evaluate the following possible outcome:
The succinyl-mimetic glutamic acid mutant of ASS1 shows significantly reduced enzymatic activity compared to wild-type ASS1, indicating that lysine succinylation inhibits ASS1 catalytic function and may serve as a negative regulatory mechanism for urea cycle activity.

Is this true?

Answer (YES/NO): YES